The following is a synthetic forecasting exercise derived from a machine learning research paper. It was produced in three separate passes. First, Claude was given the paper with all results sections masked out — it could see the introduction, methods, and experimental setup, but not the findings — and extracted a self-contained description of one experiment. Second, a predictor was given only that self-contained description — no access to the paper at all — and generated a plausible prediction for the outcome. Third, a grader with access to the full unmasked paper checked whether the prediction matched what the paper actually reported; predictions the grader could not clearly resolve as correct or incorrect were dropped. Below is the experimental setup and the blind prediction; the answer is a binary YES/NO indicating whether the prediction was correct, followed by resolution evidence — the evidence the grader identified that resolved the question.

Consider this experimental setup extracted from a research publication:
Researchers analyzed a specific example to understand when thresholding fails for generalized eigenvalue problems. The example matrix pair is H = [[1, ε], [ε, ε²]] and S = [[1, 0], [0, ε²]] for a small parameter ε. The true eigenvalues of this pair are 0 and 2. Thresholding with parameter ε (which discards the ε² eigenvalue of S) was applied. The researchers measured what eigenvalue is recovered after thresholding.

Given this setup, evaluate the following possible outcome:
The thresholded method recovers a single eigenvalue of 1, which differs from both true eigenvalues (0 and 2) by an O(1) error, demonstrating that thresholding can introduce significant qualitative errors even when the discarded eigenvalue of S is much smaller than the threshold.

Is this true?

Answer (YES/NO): YES